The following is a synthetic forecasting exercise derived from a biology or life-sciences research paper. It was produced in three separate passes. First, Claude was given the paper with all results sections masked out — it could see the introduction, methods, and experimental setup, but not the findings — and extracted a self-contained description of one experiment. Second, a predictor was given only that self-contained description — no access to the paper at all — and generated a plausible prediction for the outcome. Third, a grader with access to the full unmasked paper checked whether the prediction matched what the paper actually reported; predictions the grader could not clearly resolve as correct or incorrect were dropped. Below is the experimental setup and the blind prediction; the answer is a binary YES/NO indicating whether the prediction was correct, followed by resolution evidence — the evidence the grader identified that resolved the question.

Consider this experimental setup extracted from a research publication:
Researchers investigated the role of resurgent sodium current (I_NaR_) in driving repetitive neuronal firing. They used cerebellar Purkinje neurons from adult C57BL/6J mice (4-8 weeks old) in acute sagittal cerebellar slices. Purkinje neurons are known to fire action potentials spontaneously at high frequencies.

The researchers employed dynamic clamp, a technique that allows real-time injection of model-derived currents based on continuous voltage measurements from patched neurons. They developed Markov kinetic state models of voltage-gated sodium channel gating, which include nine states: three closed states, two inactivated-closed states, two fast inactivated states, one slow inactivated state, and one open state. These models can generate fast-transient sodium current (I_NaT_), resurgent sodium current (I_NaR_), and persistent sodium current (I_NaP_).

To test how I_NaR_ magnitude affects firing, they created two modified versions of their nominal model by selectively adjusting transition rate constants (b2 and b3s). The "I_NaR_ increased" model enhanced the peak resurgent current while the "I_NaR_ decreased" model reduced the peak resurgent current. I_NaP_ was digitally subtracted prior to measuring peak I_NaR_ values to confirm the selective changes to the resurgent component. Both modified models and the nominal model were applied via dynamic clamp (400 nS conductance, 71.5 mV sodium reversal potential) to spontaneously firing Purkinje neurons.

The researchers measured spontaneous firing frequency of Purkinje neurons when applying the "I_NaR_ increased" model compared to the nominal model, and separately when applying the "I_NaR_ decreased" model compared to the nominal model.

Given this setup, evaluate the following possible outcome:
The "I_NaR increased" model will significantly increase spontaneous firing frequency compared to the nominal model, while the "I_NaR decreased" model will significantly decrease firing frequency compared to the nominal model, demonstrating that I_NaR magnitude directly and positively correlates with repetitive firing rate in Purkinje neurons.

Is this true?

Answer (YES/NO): NO